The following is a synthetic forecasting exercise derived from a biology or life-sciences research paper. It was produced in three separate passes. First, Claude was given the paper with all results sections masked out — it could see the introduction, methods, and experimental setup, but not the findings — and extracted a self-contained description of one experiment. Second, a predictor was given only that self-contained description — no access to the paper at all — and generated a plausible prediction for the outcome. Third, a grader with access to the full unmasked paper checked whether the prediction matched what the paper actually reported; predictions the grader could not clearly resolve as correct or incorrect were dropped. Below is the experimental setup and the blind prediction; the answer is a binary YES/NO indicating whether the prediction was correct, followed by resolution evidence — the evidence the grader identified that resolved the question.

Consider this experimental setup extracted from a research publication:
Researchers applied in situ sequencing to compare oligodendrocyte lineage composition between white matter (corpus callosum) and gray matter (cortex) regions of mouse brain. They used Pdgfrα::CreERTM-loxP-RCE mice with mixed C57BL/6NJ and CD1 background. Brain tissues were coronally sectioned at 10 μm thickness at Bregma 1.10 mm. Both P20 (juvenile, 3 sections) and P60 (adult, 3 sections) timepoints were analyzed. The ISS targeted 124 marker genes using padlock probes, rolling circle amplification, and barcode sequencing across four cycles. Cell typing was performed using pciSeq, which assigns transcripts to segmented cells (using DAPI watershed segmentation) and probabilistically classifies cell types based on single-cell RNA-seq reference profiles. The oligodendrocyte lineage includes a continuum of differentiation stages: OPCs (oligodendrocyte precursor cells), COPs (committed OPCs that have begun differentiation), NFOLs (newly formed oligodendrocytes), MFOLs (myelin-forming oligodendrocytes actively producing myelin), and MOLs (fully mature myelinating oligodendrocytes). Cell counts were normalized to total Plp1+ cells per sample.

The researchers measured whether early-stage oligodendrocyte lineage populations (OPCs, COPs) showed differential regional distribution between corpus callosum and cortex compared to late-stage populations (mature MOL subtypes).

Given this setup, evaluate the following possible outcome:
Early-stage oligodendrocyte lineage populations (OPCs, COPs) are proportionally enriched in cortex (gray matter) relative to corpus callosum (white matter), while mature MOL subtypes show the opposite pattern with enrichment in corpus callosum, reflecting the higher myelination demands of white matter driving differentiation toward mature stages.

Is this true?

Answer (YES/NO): NO